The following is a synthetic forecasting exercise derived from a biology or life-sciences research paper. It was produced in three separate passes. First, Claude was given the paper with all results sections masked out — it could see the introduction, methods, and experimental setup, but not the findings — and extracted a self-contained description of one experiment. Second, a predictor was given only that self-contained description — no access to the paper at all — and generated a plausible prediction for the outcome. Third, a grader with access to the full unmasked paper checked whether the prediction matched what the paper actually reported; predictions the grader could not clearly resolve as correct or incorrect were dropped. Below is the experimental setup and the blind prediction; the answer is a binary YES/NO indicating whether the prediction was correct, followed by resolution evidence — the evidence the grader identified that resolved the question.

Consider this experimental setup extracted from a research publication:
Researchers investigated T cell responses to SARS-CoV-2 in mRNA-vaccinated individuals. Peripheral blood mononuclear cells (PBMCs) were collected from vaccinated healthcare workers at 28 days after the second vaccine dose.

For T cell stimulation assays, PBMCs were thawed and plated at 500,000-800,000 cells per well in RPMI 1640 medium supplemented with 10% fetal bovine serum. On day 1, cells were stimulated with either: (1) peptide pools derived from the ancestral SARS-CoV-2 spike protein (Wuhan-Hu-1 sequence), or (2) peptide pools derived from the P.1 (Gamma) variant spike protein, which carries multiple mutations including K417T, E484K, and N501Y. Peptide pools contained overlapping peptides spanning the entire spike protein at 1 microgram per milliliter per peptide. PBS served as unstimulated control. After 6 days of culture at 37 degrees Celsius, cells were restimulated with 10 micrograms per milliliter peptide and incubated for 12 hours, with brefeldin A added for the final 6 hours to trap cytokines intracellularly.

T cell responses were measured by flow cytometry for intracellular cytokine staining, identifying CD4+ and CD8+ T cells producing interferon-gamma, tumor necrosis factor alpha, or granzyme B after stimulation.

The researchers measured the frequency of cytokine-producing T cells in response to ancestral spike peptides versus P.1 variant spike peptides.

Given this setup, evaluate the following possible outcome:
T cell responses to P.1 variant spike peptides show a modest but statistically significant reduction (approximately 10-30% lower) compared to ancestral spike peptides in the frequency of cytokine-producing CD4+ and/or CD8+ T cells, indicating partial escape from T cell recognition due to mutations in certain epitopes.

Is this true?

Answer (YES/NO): NO